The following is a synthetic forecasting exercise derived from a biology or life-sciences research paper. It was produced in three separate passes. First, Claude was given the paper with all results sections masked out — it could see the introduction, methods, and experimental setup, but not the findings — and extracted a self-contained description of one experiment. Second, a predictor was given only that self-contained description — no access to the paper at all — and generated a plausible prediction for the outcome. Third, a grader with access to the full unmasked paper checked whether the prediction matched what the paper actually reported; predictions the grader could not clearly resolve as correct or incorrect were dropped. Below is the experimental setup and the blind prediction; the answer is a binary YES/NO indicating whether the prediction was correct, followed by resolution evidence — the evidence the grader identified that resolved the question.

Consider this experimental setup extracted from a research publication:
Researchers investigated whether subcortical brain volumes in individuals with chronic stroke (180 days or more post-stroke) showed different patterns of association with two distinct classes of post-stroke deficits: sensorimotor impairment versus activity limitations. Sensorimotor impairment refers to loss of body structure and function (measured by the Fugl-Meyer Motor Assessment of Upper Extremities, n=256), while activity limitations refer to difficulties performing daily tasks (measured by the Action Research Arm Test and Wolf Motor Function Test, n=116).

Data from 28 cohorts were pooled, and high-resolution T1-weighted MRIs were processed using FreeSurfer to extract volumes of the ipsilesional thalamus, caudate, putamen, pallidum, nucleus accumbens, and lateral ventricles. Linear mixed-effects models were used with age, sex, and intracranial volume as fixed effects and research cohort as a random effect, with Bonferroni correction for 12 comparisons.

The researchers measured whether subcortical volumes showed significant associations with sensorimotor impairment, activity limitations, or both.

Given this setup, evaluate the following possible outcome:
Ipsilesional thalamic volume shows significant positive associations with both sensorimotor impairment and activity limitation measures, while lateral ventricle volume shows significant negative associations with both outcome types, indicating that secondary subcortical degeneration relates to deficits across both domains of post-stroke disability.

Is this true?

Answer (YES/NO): NO